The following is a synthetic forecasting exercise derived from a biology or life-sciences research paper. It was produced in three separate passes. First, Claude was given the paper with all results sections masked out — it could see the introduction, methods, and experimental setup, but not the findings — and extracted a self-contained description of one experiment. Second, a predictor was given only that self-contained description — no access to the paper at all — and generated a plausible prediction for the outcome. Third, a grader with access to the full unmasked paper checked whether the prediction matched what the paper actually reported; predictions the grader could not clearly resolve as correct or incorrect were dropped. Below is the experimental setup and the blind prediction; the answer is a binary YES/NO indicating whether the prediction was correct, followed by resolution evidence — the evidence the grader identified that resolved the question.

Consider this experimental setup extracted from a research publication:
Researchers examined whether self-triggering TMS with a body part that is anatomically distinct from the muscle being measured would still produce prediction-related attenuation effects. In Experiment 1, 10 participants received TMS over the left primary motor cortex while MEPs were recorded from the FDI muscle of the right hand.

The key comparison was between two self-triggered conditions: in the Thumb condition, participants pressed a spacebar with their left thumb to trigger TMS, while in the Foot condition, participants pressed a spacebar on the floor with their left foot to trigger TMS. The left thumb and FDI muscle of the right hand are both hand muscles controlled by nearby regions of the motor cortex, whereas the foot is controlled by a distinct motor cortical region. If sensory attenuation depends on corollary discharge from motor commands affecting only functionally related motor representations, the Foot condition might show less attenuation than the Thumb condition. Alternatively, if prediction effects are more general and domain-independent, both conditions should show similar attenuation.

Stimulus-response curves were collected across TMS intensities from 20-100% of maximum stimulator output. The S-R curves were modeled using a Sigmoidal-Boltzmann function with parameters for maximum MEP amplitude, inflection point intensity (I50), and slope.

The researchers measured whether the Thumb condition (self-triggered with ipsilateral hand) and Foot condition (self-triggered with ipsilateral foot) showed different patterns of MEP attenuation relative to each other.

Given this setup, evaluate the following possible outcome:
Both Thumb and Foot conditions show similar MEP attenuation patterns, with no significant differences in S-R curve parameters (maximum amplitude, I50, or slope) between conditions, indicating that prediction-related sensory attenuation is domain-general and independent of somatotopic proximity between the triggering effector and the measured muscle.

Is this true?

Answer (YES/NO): YES